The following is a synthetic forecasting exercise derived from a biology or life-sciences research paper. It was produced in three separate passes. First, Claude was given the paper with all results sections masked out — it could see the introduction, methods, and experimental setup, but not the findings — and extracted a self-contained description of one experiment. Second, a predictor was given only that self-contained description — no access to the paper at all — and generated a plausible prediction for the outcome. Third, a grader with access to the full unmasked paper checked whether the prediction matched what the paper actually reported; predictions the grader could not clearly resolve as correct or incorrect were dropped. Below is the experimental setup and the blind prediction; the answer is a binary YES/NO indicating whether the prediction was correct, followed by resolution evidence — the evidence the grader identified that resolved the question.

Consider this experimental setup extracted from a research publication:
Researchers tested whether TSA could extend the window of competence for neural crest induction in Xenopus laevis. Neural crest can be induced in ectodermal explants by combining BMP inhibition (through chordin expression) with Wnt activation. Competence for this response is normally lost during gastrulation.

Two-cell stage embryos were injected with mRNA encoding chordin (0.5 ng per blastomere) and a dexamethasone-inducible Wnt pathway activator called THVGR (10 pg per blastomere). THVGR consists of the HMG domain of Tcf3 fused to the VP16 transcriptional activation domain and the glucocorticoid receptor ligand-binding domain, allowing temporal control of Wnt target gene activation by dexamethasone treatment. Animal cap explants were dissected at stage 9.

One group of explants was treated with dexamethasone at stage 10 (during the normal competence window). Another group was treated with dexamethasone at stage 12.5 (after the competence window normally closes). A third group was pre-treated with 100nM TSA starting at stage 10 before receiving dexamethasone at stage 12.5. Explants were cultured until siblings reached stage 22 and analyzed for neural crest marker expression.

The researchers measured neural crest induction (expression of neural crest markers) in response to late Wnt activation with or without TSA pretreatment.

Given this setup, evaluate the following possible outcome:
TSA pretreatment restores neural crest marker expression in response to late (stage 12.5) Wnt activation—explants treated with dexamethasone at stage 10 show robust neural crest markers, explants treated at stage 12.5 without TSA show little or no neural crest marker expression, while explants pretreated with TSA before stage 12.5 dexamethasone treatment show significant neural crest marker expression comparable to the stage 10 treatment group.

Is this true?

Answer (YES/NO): NO